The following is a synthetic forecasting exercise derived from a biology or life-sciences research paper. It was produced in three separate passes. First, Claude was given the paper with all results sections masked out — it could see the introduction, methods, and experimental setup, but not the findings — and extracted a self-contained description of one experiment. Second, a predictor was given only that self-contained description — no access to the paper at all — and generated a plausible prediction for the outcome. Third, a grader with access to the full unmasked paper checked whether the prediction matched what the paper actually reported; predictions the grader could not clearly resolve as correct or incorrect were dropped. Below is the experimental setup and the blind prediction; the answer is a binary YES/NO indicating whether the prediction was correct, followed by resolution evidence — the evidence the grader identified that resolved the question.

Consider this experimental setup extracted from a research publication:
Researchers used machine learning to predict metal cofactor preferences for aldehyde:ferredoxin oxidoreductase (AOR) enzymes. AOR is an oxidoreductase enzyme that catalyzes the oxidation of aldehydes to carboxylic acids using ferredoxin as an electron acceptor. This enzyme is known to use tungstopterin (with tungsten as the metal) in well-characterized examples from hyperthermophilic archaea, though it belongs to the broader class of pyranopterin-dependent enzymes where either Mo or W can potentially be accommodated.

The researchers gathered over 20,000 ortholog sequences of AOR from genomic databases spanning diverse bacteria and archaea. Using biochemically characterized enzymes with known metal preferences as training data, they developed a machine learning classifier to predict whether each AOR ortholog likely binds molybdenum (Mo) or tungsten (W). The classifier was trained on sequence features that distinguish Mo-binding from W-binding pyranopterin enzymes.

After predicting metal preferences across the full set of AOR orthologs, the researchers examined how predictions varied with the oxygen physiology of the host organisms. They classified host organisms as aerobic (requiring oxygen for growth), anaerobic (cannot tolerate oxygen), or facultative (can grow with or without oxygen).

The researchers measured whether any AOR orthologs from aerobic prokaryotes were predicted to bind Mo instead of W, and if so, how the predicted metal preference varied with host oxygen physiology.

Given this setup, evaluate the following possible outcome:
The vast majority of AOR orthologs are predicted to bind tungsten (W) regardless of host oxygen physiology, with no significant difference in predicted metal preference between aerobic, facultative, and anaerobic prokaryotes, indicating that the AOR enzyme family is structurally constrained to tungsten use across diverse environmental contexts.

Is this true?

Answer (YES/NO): NO